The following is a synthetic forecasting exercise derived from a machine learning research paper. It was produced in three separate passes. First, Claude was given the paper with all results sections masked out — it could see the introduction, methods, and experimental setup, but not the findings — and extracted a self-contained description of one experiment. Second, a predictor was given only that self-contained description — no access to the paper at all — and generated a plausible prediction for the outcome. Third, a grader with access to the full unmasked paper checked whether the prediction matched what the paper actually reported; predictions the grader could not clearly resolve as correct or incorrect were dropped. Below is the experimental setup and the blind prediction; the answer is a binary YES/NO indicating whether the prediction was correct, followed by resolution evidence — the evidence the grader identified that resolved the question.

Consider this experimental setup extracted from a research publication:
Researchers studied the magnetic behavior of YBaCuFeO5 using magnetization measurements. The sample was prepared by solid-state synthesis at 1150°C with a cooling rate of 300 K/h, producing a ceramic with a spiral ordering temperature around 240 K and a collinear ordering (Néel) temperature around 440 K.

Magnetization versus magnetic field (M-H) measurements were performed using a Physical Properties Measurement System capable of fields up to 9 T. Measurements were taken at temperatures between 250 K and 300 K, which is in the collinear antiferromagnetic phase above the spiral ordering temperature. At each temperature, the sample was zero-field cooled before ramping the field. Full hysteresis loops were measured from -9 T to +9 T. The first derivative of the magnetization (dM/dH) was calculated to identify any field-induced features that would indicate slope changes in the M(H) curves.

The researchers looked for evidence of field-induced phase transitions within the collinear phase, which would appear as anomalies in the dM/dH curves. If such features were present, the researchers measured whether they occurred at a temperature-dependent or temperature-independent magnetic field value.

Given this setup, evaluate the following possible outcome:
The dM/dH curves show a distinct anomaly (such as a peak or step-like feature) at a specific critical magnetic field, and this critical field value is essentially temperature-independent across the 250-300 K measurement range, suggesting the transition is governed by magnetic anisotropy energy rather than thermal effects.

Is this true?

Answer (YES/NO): YES